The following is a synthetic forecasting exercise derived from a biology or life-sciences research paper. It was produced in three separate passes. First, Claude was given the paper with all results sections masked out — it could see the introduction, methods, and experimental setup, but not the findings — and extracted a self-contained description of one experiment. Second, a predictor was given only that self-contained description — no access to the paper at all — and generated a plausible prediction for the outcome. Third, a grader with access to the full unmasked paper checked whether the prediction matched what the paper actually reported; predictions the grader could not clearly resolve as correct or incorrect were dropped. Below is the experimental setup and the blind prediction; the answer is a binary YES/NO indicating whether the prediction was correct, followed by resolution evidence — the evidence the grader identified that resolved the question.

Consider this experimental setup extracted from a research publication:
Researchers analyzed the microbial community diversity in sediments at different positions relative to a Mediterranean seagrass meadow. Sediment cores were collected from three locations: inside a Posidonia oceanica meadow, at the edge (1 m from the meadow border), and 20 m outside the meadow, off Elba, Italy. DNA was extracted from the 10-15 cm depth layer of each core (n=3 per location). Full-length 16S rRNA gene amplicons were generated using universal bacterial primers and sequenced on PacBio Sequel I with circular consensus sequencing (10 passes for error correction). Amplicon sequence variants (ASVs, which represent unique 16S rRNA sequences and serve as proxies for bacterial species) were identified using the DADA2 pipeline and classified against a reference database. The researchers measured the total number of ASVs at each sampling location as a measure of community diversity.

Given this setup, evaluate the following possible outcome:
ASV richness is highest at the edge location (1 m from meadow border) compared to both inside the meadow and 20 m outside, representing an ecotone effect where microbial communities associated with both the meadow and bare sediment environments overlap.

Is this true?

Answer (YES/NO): YES